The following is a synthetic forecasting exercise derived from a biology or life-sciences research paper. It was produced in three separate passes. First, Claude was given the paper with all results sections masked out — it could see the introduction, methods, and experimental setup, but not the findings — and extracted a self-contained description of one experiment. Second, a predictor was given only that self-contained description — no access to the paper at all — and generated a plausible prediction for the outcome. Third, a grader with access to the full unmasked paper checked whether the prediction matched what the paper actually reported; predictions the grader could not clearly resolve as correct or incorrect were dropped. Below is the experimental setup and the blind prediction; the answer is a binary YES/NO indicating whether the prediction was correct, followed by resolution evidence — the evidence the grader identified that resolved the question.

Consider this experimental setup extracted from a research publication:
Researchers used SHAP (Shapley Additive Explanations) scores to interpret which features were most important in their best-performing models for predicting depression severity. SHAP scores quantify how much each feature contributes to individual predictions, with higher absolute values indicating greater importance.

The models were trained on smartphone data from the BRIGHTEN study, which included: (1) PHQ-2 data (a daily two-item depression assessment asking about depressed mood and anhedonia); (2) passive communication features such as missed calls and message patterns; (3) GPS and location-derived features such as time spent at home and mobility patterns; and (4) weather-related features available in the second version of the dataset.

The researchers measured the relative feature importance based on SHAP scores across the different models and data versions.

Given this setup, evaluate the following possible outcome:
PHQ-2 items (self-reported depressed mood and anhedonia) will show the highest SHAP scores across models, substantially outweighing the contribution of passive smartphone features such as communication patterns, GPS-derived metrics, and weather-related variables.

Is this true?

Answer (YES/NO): YES